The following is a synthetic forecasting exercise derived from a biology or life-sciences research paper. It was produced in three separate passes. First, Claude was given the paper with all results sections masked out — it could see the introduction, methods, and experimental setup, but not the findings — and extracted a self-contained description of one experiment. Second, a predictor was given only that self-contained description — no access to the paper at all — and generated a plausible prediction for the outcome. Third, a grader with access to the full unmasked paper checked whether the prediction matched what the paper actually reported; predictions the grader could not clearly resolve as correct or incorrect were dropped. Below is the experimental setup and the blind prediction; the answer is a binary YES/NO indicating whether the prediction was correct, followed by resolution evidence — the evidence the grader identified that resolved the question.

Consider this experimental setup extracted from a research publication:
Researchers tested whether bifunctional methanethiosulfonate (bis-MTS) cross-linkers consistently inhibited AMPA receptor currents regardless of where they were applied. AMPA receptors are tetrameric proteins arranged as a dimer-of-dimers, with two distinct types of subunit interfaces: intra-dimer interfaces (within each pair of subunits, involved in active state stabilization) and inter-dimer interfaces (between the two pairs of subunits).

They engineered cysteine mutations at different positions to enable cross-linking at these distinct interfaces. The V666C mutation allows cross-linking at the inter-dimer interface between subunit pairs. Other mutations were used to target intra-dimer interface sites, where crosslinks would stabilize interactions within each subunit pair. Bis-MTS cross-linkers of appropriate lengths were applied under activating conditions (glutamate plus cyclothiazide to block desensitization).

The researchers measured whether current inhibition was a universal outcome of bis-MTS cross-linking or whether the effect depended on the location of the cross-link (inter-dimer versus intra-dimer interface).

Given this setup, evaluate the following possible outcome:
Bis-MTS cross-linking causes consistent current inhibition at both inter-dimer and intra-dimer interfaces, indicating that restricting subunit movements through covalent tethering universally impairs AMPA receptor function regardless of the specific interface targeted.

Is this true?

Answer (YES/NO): NO